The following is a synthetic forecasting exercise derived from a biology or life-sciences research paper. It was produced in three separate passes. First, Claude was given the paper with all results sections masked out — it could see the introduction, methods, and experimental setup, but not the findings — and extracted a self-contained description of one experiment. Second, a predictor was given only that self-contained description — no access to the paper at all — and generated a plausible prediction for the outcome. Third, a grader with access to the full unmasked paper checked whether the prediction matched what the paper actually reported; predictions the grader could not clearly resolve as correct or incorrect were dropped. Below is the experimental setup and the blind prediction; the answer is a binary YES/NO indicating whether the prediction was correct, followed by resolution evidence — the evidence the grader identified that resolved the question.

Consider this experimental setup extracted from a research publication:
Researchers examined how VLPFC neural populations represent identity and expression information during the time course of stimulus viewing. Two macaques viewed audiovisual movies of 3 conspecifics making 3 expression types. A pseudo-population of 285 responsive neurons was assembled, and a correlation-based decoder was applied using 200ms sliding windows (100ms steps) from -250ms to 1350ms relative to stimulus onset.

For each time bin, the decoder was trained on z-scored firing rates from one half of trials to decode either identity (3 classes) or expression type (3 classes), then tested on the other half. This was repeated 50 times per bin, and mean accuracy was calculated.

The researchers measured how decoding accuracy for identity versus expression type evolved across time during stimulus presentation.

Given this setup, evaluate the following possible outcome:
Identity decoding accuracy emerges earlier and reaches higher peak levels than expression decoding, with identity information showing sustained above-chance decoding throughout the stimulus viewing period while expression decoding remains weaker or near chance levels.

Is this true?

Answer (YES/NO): NO